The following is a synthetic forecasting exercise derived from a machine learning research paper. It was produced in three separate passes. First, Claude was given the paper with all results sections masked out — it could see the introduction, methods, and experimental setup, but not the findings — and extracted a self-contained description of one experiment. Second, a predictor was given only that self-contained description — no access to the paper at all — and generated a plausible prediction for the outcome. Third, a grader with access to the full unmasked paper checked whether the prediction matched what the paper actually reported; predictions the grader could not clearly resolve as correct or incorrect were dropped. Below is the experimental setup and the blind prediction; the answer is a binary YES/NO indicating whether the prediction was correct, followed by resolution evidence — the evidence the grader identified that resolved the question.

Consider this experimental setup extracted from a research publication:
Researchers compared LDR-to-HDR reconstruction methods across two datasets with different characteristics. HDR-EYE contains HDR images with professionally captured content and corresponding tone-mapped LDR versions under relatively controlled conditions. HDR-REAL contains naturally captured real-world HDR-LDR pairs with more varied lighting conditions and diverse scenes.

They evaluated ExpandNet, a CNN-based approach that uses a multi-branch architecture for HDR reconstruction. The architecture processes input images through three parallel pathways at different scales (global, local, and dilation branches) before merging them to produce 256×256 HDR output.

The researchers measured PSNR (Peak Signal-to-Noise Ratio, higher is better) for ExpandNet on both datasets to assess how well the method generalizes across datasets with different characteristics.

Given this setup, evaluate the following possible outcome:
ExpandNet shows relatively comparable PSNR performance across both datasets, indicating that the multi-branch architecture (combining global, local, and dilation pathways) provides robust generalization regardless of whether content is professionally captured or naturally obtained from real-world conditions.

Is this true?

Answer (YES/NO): NO